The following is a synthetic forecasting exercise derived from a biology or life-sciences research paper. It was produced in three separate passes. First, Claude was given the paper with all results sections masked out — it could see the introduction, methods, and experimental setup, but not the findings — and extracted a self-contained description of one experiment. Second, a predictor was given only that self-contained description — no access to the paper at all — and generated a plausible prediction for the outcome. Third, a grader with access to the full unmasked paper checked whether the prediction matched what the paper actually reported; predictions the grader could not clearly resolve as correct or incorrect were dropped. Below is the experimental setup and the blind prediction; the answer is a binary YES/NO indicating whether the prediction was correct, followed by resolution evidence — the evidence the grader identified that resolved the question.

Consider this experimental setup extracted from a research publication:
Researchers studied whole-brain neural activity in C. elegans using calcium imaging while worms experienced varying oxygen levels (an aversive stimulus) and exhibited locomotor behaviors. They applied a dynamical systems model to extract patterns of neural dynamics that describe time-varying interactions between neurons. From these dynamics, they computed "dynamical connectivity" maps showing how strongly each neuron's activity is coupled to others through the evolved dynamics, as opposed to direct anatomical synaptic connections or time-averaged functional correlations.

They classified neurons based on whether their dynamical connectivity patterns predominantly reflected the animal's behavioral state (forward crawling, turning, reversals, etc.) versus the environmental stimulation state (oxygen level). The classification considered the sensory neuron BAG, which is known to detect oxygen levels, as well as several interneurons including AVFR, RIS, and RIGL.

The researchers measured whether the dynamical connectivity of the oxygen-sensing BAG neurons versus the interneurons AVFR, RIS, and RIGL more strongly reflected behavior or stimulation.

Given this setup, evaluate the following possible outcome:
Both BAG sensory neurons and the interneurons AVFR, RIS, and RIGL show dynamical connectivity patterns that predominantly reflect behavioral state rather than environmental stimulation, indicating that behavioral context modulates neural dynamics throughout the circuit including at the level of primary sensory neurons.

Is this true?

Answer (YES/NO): NO